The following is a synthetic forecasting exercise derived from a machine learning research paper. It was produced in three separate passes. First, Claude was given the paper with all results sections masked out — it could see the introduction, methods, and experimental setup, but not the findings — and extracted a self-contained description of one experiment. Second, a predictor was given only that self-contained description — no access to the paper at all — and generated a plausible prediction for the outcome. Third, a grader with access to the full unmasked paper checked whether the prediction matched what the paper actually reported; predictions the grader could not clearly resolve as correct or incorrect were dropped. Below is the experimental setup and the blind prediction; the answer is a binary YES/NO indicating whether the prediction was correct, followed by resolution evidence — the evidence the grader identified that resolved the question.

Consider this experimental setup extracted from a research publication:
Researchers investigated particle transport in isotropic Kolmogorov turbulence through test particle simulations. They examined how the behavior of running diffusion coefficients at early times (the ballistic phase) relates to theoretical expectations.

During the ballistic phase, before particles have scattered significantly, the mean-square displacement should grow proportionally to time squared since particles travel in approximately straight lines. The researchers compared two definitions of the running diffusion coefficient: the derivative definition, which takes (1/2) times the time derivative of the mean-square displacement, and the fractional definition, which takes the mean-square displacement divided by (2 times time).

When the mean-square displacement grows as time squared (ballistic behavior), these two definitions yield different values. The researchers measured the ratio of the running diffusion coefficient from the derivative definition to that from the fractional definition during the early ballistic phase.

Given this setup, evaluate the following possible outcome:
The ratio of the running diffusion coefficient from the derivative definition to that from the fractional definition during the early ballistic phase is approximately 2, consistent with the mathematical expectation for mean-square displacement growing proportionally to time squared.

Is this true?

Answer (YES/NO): YES